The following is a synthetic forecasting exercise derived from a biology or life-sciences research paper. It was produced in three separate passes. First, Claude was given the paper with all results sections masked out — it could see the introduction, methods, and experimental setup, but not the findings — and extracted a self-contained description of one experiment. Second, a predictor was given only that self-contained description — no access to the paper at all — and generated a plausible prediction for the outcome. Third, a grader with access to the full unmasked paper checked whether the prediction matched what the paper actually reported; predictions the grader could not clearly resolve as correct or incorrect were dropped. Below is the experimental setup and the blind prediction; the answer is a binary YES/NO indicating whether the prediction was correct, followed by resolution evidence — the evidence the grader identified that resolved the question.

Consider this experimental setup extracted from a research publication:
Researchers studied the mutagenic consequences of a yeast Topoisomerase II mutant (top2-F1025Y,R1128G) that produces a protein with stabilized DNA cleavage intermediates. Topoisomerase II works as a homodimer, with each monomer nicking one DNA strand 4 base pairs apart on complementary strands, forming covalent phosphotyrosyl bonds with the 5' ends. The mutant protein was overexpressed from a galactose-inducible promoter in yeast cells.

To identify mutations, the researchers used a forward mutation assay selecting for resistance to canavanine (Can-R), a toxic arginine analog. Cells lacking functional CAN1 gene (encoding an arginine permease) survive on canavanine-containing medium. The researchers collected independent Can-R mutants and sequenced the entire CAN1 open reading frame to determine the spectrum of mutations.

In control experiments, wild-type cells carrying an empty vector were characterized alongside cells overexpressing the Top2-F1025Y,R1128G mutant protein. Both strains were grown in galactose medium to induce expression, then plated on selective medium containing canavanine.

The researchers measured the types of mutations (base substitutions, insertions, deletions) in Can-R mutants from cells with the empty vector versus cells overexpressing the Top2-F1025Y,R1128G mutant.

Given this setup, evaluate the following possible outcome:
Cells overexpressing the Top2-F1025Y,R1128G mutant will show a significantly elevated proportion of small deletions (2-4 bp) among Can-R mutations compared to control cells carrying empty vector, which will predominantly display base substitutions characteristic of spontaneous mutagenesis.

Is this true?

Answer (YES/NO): NO